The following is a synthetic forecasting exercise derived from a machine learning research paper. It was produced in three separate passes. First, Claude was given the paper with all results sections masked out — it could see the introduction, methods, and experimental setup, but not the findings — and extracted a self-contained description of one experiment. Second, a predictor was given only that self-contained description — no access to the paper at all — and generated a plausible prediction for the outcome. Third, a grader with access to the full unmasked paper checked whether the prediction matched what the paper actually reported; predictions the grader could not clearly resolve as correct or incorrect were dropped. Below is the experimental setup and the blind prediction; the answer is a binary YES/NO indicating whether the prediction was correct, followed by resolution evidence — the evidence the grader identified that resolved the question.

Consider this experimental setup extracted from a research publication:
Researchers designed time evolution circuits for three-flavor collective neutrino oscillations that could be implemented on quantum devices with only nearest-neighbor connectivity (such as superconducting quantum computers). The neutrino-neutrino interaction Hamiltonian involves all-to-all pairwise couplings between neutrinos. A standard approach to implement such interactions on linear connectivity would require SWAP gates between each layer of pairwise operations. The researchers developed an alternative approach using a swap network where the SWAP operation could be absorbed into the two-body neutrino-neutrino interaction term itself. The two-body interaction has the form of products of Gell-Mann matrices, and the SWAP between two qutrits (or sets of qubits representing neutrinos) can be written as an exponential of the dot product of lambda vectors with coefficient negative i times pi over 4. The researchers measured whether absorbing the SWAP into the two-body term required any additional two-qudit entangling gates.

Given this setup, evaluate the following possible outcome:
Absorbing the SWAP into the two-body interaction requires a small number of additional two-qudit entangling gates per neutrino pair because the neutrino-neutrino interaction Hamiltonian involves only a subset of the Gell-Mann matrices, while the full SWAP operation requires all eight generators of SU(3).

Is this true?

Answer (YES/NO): NO